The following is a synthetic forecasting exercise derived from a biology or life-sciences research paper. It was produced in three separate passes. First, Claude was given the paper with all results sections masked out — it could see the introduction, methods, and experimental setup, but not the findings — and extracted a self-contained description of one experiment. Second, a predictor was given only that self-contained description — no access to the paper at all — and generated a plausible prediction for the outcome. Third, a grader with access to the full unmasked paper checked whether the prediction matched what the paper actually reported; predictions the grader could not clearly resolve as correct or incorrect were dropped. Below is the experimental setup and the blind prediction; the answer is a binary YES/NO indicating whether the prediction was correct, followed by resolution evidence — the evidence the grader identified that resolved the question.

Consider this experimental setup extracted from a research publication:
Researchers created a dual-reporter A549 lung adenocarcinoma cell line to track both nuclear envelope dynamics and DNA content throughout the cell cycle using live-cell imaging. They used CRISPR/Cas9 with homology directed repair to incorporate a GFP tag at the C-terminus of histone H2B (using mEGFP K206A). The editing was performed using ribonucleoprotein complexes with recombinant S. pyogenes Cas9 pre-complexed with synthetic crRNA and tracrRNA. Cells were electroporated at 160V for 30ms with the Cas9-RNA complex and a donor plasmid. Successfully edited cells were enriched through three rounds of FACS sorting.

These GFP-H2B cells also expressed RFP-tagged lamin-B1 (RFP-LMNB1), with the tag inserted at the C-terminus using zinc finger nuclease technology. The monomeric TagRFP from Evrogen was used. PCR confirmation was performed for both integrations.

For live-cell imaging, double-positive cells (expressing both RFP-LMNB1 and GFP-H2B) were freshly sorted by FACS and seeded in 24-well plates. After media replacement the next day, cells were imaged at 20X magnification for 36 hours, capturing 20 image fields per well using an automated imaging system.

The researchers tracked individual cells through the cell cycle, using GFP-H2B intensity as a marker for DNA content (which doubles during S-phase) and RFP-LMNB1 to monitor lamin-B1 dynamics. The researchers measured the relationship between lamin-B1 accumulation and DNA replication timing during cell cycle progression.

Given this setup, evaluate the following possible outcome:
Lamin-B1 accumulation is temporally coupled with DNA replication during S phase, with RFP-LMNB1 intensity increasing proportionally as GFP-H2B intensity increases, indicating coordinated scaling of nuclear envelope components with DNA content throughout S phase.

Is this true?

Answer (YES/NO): YES